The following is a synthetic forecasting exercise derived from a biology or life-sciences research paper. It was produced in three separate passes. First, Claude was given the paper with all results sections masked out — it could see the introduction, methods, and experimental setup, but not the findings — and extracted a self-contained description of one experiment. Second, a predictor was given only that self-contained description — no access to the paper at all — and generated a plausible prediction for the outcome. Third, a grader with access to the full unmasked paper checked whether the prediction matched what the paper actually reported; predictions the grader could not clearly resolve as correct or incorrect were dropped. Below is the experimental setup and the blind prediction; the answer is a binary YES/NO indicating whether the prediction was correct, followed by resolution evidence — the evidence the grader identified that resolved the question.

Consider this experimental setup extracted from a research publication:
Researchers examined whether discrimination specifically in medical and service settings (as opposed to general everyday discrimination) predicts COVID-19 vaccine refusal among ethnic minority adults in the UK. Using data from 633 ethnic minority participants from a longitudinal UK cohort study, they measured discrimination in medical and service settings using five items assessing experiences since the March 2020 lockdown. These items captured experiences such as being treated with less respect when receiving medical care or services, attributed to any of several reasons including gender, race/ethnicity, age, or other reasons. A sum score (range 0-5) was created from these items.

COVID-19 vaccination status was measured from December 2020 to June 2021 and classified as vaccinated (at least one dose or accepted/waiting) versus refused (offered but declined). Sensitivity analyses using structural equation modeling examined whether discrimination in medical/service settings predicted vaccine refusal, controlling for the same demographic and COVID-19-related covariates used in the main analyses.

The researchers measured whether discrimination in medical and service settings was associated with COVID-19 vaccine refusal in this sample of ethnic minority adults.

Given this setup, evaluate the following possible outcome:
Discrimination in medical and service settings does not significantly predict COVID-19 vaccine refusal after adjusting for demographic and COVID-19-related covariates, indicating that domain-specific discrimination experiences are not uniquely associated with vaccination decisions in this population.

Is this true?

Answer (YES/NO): YES